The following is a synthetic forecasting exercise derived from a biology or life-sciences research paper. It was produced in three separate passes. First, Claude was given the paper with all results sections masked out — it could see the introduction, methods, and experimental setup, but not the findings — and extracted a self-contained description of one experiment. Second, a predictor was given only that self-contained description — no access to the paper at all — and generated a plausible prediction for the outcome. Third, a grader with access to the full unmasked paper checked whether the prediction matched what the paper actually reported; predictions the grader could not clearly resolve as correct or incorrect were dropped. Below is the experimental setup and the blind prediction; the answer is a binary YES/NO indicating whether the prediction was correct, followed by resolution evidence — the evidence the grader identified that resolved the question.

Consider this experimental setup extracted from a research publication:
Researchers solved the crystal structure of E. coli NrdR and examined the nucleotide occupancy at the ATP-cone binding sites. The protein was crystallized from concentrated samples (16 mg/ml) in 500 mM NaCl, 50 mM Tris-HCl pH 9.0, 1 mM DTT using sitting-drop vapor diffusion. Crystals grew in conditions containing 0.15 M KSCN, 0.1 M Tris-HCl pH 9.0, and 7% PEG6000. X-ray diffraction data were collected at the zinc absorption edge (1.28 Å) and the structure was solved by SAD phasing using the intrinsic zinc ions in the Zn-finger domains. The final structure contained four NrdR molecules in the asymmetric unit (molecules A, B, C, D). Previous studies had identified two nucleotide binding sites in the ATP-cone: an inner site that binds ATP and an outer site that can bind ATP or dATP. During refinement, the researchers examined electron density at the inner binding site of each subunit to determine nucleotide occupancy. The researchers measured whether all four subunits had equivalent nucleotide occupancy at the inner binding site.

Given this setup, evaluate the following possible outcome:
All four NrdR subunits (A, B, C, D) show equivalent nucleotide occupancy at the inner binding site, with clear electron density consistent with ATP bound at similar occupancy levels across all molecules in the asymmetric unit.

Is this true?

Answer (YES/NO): NO